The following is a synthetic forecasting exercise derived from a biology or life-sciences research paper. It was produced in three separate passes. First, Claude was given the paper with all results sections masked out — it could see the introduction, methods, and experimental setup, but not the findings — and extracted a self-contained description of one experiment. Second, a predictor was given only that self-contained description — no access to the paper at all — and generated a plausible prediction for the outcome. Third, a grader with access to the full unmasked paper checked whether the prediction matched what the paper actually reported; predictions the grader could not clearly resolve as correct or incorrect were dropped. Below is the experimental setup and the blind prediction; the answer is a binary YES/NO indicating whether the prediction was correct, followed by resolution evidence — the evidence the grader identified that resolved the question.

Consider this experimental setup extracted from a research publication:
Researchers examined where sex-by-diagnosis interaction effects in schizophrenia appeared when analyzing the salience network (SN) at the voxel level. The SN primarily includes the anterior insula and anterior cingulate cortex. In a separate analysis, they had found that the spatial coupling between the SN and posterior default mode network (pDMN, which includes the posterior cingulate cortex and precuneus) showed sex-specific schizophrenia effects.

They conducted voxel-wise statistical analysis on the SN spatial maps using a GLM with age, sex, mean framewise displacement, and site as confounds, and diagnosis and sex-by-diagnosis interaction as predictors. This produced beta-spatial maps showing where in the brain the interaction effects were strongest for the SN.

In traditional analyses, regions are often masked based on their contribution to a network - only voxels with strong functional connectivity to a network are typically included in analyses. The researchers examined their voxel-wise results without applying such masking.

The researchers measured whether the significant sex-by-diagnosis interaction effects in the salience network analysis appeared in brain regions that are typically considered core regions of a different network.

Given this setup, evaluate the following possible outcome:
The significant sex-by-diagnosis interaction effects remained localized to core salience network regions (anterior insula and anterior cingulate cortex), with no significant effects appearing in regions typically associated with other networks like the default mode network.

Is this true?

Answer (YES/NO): NO